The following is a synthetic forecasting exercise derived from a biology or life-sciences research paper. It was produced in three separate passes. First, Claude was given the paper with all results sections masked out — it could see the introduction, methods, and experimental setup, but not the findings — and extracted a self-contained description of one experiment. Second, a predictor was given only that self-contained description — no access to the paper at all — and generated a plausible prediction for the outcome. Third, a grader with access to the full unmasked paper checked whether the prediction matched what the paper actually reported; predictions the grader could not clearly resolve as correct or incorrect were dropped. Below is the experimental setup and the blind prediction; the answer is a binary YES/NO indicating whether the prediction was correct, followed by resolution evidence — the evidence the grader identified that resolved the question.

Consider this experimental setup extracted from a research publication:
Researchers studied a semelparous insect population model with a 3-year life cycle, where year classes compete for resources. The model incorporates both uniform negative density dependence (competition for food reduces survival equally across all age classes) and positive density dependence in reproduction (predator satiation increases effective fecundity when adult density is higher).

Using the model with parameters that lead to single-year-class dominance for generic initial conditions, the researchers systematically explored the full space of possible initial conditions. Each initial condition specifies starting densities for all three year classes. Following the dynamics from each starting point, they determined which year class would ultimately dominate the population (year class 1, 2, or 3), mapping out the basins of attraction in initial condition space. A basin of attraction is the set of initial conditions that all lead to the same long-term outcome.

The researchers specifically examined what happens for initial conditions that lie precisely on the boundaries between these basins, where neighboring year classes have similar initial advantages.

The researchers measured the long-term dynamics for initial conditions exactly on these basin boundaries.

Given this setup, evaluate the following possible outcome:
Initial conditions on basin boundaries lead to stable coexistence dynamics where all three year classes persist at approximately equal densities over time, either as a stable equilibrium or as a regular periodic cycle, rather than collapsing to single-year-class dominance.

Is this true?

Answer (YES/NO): NO